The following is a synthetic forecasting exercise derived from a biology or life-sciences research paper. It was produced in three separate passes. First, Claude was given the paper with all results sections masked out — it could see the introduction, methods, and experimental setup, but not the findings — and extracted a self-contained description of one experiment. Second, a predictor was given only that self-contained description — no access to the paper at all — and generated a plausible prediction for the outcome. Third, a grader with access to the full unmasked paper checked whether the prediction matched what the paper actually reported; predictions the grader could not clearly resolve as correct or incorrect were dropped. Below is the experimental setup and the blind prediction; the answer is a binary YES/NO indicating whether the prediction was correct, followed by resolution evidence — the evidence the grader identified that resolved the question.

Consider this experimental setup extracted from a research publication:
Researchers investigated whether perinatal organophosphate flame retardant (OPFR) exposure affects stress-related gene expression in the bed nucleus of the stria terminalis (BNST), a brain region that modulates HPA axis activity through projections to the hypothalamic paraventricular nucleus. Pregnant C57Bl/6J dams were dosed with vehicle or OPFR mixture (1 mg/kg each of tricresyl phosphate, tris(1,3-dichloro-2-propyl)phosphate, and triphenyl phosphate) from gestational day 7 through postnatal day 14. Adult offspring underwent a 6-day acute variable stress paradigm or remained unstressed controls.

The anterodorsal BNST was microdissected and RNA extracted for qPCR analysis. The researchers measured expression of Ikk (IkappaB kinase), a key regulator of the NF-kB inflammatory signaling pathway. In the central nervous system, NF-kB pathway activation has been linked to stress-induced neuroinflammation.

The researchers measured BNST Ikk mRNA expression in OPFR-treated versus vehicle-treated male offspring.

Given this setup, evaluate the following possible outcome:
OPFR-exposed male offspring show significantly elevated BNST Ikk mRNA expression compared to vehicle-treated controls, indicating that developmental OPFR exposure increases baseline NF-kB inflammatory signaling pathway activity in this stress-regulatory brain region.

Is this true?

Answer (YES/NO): YES